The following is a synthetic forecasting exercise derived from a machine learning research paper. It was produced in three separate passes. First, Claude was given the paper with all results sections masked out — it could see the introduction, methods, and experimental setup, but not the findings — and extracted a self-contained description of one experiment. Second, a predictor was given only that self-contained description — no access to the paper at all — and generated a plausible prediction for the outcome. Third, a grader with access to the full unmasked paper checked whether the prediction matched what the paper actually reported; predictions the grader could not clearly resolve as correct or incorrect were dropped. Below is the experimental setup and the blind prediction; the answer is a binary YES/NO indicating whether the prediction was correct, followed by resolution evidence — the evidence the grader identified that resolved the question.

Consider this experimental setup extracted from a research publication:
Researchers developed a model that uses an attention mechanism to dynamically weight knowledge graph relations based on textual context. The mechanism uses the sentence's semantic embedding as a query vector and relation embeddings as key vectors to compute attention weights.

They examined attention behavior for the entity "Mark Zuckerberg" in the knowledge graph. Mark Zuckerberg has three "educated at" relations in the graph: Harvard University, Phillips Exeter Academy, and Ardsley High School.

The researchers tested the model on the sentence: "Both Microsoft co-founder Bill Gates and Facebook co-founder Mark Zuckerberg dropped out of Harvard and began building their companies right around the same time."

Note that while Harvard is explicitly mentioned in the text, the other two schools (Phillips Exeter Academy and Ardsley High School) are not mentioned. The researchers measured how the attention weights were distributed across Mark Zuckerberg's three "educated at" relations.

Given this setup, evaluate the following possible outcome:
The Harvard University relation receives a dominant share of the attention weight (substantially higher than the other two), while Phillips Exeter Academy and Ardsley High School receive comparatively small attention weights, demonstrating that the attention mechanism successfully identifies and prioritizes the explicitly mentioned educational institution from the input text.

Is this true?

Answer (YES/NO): NO